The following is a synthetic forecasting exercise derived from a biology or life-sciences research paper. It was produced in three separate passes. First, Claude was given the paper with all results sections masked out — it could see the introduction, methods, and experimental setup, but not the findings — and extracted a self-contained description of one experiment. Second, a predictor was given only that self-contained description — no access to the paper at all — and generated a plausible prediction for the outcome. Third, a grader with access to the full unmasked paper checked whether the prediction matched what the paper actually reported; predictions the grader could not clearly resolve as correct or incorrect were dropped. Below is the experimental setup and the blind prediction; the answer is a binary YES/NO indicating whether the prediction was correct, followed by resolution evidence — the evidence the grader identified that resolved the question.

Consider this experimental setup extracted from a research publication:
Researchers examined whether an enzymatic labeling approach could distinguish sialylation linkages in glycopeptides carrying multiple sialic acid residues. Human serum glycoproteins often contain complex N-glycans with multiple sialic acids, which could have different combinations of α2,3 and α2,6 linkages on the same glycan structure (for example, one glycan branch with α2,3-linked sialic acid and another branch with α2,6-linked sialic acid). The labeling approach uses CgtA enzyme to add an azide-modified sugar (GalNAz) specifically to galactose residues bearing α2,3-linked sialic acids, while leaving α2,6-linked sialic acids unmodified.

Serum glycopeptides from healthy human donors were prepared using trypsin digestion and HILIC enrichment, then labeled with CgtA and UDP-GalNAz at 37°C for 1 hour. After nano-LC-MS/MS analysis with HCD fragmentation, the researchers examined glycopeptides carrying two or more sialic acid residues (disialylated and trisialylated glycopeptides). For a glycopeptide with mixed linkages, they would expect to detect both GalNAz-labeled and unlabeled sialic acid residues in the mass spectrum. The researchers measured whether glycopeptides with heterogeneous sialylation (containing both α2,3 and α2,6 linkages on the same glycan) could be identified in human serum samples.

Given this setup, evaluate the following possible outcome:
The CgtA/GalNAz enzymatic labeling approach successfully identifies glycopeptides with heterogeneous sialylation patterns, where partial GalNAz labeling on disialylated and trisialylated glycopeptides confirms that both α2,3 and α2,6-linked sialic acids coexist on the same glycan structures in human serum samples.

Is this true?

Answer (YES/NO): YES